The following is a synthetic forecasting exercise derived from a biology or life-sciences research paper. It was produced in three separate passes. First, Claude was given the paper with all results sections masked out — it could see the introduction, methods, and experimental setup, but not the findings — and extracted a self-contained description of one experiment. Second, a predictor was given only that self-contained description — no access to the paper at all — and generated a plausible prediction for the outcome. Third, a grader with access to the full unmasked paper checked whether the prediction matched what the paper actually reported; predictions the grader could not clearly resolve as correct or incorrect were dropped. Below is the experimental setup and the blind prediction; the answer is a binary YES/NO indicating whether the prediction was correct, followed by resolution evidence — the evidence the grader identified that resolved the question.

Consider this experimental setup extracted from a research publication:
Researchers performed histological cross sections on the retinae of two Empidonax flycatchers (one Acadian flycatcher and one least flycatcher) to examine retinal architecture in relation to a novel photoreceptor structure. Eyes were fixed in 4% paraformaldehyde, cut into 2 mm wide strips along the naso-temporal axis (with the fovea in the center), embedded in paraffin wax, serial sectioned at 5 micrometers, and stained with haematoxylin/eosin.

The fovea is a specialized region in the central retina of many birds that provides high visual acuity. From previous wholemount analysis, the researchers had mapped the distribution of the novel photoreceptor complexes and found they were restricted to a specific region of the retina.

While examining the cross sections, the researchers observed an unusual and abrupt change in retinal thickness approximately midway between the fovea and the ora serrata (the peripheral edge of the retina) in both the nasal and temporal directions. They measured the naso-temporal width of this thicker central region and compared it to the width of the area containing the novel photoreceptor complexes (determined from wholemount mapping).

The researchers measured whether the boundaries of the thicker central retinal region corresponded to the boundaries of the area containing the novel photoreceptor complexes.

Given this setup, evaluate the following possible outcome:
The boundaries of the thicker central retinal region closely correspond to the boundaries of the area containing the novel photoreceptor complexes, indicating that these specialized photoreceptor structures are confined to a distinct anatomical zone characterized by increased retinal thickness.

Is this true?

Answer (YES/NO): YES